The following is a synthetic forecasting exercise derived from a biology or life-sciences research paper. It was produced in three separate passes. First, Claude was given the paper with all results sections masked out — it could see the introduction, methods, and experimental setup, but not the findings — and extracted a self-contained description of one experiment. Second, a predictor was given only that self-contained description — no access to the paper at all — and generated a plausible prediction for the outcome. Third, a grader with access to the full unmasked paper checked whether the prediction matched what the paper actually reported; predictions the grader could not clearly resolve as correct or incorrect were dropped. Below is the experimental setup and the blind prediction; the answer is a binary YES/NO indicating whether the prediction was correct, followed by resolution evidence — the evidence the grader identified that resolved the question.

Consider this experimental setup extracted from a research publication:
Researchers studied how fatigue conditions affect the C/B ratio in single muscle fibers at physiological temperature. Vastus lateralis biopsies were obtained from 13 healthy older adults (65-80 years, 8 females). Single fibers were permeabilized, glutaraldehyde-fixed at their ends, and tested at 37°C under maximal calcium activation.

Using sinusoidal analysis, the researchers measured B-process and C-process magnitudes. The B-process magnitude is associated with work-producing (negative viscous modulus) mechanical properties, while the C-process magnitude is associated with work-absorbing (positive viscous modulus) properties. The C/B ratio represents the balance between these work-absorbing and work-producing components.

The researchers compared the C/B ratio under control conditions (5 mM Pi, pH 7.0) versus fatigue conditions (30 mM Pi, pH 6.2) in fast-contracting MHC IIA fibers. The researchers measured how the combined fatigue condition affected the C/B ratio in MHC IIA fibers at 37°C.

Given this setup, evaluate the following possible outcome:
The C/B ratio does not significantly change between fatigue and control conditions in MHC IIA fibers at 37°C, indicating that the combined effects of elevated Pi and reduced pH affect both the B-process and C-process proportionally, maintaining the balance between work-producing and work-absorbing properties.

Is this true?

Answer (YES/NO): YES